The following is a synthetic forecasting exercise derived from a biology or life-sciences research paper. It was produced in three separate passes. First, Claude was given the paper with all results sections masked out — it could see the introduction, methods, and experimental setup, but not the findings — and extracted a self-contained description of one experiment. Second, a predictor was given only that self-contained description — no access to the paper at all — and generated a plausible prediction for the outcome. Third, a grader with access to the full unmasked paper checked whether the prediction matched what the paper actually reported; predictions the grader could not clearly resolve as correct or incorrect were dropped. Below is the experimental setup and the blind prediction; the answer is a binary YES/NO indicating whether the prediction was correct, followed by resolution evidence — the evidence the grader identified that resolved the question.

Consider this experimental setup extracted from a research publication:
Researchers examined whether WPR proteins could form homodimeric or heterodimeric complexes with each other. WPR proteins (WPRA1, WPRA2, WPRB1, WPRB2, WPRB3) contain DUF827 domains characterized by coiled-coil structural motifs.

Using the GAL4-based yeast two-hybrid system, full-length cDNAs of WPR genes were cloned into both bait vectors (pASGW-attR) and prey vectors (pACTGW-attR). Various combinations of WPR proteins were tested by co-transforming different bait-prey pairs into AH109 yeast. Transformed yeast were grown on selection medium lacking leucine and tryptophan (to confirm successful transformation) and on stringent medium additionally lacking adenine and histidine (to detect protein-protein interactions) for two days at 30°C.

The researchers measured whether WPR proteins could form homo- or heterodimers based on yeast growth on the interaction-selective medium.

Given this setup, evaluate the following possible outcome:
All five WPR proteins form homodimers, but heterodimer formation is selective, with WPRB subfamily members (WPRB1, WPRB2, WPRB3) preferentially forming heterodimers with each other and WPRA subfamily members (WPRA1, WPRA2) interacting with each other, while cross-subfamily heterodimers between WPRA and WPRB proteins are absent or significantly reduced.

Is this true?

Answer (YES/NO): NO